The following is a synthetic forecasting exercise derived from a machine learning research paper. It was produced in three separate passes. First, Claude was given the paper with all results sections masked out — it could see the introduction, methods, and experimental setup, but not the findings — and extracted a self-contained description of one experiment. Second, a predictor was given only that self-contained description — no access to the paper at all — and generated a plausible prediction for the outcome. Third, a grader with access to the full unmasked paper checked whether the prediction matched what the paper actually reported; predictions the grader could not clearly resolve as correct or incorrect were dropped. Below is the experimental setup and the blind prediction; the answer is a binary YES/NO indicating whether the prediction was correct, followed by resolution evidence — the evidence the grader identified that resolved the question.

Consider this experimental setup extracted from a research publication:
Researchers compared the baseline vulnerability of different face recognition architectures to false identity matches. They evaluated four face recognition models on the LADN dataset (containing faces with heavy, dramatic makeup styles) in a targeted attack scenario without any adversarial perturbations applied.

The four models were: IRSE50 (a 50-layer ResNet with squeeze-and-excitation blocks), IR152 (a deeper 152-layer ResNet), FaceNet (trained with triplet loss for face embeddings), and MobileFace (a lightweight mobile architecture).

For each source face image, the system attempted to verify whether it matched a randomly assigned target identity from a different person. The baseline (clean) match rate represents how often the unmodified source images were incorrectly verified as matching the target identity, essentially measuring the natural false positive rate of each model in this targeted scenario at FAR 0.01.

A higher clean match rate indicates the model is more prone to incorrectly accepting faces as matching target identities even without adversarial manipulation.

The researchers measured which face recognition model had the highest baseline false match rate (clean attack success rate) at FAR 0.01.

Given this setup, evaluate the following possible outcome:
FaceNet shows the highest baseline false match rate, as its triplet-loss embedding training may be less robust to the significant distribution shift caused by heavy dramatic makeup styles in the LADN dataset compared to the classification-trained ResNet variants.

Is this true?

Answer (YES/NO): NO